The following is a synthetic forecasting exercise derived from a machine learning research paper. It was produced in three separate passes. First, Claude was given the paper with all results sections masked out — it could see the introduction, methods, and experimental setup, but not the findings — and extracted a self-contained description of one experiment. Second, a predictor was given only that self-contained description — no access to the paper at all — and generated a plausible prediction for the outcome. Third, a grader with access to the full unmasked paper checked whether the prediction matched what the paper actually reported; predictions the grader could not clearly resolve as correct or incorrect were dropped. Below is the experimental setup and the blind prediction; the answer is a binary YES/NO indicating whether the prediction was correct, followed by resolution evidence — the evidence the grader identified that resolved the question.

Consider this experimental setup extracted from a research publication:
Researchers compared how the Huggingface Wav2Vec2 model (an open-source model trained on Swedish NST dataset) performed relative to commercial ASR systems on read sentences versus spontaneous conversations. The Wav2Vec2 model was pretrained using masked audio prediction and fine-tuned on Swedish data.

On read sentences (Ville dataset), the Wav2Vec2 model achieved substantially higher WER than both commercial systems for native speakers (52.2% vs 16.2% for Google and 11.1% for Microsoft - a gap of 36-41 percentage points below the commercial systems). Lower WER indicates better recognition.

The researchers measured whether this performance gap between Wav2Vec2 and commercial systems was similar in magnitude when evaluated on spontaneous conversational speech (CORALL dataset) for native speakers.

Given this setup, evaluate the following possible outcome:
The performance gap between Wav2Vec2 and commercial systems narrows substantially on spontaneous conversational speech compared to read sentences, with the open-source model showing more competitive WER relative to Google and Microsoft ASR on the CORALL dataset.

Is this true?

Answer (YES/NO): YES